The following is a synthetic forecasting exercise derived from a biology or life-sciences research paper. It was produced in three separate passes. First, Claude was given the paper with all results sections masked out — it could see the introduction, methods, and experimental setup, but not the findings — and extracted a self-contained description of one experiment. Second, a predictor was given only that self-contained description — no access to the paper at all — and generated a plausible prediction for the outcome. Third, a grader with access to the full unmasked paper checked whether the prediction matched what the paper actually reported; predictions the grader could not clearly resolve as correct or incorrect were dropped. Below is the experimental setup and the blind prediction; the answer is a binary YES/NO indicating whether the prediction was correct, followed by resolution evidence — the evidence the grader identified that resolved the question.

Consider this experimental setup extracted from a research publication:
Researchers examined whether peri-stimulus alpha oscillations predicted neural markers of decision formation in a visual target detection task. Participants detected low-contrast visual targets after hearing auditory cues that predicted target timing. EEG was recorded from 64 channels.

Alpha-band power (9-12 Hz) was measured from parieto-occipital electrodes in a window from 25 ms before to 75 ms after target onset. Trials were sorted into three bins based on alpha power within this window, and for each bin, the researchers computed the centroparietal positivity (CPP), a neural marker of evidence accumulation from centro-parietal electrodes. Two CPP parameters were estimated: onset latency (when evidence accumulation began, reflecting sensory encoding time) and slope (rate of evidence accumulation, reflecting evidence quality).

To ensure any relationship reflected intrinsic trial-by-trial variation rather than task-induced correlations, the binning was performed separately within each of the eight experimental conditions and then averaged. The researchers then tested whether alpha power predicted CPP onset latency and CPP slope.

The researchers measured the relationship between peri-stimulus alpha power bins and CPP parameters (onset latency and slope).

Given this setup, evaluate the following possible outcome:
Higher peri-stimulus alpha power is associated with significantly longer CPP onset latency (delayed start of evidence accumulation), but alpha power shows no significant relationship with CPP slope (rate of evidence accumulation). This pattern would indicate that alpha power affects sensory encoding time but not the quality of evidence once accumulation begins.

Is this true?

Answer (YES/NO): YES